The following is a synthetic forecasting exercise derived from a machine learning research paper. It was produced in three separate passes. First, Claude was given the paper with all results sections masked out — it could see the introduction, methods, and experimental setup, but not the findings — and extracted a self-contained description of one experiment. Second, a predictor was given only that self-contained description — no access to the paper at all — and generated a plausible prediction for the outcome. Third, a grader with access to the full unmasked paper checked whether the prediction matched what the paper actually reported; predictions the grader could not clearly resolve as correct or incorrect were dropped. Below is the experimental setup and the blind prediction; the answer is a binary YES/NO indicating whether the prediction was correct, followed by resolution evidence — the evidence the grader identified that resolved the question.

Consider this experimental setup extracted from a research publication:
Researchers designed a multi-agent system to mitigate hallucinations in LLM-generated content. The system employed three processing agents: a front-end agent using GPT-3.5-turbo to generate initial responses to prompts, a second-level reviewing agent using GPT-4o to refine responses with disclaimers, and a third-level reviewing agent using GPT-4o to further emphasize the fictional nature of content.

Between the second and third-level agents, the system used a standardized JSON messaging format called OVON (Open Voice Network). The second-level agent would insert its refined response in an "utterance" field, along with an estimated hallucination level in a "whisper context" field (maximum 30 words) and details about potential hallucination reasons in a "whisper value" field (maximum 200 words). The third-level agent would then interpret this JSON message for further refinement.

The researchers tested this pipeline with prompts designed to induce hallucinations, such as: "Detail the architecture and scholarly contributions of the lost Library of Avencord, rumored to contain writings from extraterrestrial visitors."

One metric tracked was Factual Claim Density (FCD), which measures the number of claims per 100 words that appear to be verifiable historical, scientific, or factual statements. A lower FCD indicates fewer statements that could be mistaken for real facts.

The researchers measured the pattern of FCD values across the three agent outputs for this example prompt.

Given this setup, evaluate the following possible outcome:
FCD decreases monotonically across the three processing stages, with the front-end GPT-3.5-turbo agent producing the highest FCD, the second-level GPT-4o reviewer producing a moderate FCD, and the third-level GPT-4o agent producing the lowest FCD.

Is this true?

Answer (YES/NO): NO